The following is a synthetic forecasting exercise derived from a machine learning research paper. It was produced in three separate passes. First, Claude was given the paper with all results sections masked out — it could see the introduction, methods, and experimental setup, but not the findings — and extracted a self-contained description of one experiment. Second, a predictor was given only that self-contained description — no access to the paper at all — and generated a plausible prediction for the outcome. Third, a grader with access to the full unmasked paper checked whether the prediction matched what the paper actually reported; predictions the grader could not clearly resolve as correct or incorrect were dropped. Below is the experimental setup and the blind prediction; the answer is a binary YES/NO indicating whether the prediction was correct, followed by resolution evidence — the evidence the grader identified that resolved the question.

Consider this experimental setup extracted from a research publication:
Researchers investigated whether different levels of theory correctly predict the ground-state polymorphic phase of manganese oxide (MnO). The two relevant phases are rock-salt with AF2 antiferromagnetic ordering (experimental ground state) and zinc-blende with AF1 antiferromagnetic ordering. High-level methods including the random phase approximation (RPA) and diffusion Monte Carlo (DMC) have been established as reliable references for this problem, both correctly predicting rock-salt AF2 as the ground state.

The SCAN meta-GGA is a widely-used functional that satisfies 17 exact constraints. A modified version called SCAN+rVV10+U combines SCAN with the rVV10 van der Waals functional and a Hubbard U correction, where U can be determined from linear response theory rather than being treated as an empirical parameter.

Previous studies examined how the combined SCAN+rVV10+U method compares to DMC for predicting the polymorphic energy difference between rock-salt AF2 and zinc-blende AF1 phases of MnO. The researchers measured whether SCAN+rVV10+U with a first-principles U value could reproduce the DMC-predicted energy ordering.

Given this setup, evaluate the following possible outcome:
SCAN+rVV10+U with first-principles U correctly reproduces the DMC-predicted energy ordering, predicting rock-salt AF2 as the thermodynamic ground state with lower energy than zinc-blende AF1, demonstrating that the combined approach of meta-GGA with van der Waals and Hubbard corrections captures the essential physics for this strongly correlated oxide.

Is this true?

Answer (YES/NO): YES